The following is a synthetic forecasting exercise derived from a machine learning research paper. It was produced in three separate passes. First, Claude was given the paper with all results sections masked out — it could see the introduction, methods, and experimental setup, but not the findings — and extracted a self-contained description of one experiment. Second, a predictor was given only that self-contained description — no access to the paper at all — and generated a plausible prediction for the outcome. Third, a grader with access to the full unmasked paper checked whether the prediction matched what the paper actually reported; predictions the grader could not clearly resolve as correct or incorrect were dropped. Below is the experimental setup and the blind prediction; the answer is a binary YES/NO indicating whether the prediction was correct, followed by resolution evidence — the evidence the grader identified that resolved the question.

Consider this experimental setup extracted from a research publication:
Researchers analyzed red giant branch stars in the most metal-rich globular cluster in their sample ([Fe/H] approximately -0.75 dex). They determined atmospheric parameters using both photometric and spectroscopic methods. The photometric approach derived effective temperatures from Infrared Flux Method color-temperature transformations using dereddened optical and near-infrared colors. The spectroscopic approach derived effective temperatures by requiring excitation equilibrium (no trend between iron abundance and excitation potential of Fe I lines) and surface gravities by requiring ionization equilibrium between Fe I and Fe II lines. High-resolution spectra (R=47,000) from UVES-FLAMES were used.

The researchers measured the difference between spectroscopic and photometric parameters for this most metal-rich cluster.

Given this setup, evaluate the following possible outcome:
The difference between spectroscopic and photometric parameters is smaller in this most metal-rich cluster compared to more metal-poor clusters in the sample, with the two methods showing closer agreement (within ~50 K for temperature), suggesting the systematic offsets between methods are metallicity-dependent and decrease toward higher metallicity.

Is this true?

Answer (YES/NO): YES